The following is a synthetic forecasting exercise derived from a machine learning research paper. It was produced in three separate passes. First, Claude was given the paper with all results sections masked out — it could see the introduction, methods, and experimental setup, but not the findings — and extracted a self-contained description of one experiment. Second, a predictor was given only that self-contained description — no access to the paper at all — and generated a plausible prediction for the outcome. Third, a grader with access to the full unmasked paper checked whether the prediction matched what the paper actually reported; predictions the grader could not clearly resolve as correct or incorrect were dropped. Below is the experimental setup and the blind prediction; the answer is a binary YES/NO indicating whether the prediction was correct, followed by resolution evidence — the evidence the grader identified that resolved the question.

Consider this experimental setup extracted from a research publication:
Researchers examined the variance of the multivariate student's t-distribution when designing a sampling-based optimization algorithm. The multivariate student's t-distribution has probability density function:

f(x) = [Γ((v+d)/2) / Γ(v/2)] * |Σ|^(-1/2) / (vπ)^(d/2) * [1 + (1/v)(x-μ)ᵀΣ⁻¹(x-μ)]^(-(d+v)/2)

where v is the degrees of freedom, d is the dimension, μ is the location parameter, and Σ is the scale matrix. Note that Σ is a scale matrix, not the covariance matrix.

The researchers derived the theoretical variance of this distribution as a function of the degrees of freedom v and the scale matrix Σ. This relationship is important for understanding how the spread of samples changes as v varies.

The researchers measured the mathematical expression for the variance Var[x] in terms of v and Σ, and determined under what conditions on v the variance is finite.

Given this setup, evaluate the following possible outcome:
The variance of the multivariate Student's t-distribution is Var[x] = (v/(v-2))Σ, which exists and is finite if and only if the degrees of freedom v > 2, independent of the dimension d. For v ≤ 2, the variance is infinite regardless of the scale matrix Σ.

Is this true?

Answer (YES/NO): YES